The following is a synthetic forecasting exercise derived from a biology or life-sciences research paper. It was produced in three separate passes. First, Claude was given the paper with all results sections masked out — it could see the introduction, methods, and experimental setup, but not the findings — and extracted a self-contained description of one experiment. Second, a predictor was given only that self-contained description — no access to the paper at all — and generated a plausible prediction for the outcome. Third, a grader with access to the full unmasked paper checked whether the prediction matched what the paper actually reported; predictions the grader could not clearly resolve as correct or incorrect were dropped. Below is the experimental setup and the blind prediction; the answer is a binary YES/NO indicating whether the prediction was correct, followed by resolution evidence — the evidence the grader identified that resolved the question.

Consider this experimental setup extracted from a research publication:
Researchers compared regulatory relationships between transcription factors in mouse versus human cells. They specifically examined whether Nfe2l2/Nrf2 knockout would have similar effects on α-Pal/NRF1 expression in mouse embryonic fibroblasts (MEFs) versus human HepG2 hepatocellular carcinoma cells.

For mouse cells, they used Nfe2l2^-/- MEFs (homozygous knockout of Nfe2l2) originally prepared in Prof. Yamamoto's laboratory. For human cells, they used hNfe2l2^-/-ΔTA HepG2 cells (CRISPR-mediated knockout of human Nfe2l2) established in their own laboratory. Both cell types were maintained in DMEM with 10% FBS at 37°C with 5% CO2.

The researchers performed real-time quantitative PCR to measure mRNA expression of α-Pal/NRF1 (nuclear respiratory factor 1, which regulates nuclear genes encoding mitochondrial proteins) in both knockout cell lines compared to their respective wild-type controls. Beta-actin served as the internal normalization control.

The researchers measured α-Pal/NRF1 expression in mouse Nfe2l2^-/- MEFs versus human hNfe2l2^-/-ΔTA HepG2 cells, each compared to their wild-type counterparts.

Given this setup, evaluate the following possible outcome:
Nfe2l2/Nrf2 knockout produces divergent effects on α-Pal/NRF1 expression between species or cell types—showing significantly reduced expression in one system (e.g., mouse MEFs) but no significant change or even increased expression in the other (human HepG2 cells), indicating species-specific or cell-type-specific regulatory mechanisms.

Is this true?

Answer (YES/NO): YES